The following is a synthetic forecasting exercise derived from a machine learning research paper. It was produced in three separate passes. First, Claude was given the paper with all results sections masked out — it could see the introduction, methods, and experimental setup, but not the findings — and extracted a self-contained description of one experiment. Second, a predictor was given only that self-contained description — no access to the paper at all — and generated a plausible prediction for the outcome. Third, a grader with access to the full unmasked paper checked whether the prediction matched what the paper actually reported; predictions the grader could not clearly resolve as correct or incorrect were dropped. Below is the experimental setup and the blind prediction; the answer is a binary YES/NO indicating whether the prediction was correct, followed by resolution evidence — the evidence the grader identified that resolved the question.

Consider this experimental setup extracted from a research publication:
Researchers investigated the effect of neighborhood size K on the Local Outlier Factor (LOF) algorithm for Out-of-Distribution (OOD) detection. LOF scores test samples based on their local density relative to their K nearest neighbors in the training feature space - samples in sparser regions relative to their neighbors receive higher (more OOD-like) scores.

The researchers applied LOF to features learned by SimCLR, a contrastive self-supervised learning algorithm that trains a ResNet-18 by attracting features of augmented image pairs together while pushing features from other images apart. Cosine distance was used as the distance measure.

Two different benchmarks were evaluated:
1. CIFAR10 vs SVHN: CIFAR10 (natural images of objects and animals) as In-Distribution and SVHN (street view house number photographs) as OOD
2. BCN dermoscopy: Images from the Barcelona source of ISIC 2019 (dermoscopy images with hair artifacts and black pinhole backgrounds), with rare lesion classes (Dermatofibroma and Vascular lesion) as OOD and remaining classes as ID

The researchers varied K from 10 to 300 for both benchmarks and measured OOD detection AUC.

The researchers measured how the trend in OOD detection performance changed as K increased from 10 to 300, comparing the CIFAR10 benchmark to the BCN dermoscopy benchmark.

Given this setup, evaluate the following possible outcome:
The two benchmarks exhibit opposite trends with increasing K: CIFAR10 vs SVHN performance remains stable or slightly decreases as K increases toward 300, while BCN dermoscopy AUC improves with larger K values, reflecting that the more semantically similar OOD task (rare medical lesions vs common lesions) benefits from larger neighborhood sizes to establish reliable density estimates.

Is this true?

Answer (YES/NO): NO